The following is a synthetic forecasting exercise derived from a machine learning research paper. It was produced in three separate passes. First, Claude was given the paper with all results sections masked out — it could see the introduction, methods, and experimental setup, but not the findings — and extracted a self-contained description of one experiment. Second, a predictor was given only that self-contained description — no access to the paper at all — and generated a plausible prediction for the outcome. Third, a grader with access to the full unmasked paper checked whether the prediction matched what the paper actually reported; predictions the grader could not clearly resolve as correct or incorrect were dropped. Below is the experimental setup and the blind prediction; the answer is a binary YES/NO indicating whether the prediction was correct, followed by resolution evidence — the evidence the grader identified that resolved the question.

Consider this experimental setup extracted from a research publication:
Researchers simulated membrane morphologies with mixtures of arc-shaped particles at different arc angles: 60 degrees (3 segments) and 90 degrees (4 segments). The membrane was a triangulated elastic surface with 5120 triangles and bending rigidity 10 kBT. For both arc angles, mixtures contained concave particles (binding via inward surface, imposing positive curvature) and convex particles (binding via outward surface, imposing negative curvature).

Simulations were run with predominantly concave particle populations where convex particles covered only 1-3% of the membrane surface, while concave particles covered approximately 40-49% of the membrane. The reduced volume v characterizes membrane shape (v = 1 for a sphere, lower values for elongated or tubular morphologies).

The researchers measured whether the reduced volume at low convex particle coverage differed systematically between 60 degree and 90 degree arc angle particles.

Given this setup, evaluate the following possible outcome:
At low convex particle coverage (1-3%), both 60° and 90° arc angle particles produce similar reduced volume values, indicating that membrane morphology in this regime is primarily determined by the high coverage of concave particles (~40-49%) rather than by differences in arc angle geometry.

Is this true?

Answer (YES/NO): NO